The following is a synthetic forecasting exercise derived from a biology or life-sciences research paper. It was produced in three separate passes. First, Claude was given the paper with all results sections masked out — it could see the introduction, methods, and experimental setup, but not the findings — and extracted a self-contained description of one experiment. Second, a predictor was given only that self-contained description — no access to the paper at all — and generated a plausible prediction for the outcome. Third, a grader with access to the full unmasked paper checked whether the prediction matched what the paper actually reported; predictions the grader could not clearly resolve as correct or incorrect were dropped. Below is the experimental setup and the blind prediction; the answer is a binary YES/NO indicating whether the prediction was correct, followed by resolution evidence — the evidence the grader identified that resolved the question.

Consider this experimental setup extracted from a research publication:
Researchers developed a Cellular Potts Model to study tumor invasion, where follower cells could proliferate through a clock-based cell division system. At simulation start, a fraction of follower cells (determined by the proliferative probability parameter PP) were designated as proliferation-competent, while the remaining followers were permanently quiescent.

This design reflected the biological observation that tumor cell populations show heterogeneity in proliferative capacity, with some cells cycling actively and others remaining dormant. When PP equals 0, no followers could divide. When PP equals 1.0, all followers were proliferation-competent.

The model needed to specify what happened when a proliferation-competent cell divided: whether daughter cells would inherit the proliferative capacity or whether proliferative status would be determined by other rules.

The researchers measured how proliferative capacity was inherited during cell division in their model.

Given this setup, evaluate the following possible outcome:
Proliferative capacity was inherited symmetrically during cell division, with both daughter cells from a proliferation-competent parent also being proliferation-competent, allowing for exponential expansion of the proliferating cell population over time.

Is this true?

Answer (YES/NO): YES